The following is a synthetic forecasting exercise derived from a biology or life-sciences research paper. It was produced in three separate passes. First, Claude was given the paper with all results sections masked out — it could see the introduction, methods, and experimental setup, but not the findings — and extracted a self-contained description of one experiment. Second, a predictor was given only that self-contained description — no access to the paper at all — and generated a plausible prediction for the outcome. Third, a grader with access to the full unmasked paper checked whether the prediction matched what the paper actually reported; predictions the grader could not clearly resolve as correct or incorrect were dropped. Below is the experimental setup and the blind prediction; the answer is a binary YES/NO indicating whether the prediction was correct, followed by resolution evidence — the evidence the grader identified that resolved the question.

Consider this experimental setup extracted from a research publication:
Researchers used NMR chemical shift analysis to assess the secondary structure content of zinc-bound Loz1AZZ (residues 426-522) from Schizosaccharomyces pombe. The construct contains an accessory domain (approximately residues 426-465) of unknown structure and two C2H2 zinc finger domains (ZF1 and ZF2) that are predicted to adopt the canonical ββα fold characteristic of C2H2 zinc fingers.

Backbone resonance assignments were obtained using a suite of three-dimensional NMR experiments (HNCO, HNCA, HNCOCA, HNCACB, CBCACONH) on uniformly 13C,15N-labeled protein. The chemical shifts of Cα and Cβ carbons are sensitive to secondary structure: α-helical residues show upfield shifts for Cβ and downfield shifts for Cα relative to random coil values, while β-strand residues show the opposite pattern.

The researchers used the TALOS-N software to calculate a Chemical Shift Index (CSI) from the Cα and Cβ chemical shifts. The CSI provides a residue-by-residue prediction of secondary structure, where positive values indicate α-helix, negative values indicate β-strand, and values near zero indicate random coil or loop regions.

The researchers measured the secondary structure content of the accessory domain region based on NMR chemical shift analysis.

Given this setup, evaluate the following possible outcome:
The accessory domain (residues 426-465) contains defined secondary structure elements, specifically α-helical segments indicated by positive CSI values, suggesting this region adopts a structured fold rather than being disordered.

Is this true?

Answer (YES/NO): NO